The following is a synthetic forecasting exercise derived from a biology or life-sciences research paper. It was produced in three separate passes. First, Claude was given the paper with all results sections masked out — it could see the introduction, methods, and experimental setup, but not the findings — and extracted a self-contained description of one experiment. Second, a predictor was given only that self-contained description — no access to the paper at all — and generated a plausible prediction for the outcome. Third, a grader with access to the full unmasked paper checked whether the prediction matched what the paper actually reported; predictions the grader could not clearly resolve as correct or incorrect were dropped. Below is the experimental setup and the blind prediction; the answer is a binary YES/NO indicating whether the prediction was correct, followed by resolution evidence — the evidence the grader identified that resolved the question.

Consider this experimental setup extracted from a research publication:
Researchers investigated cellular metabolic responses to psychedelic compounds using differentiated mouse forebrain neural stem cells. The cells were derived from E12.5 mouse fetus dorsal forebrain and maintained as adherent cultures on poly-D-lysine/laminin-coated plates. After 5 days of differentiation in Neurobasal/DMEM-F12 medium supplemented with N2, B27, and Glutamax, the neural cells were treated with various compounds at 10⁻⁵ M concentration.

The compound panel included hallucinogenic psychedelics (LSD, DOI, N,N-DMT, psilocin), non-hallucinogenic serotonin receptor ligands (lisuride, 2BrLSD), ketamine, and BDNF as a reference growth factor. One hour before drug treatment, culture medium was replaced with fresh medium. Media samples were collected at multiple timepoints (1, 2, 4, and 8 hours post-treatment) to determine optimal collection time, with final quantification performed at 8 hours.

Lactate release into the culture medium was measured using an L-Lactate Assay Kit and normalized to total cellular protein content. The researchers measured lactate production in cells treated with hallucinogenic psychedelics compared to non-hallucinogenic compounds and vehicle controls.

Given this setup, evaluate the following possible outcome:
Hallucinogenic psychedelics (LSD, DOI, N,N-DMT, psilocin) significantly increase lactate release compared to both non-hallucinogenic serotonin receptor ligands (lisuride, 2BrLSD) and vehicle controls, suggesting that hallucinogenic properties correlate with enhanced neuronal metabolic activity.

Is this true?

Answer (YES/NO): YES